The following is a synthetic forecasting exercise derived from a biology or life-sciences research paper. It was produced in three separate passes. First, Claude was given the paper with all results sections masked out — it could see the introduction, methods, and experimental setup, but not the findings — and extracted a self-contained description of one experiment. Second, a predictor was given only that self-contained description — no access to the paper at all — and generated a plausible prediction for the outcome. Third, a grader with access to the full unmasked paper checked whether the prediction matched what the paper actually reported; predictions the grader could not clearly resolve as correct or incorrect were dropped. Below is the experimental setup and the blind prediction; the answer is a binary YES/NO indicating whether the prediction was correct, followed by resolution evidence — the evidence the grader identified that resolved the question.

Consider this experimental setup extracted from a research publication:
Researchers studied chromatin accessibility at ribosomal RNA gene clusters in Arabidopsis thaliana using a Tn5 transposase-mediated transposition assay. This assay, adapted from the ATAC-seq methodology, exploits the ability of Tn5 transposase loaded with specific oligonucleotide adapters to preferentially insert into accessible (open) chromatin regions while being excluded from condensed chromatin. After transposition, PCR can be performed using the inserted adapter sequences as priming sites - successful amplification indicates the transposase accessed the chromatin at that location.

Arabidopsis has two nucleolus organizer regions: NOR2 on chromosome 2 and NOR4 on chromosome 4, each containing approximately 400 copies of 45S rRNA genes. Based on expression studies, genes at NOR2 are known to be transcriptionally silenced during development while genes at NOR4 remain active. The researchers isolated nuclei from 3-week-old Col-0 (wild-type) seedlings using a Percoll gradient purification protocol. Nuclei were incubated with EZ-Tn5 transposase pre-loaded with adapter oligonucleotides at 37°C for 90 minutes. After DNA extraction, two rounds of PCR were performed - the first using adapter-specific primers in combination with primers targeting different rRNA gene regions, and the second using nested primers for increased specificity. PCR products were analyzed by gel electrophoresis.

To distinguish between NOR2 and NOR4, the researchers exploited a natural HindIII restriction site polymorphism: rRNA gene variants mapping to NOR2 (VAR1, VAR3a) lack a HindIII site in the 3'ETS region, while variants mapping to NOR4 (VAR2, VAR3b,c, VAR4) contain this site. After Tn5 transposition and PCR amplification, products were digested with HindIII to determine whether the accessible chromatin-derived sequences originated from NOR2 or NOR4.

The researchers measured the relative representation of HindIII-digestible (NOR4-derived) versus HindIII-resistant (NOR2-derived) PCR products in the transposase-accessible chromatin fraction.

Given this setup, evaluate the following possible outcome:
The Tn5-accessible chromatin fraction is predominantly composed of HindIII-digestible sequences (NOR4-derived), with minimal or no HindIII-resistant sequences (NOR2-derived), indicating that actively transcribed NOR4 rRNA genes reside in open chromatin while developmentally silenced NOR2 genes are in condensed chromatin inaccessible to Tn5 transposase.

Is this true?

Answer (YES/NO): YES